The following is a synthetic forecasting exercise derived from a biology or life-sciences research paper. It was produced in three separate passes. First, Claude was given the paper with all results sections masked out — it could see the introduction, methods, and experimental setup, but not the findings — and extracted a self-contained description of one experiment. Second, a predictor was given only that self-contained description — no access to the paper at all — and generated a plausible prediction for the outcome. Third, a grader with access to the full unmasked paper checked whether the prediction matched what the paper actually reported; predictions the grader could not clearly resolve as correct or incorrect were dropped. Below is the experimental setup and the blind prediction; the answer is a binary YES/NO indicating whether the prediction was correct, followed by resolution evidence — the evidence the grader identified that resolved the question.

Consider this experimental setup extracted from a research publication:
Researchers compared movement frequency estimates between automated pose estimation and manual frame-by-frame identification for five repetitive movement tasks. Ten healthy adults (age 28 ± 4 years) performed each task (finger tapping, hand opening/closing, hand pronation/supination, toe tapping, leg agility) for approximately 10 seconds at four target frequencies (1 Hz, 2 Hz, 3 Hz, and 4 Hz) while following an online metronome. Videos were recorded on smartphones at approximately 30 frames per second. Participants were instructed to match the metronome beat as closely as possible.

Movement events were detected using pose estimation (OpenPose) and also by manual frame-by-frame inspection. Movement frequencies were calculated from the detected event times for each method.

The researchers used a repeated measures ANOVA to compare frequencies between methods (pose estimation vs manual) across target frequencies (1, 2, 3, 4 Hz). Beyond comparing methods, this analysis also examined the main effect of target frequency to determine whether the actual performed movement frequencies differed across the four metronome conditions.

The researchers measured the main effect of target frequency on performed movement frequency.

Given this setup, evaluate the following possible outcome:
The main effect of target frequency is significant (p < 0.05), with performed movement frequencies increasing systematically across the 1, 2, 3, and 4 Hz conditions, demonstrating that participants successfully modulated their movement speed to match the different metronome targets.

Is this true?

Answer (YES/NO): YES